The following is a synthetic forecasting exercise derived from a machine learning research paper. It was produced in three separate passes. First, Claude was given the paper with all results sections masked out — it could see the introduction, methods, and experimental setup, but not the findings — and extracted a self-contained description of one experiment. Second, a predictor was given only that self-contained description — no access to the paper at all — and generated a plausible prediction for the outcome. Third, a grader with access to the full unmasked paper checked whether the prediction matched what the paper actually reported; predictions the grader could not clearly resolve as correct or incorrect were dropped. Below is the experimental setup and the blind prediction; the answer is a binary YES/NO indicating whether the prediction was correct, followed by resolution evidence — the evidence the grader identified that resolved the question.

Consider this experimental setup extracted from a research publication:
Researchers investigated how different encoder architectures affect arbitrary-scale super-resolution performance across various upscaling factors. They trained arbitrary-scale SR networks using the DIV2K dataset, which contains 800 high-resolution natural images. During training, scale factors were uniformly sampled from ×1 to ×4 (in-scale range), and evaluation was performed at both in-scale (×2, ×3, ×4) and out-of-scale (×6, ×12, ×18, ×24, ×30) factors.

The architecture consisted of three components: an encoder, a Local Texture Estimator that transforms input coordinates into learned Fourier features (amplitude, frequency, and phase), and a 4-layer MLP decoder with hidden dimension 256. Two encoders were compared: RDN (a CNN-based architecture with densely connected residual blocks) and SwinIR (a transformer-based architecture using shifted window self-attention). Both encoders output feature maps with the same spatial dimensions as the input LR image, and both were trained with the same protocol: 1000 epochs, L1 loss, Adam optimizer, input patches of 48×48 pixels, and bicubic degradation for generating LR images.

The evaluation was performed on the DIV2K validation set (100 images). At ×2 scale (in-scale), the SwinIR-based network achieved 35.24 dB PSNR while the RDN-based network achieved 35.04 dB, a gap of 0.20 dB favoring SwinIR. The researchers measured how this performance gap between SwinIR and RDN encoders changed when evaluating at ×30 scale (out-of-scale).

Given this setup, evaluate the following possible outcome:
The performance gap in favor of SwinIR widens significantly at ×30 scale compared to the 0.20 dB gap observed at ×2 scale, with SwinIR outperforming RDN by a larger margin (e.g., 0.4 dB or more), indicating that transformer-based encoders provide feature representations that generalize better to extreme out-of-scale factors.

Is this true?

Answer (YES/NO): NO